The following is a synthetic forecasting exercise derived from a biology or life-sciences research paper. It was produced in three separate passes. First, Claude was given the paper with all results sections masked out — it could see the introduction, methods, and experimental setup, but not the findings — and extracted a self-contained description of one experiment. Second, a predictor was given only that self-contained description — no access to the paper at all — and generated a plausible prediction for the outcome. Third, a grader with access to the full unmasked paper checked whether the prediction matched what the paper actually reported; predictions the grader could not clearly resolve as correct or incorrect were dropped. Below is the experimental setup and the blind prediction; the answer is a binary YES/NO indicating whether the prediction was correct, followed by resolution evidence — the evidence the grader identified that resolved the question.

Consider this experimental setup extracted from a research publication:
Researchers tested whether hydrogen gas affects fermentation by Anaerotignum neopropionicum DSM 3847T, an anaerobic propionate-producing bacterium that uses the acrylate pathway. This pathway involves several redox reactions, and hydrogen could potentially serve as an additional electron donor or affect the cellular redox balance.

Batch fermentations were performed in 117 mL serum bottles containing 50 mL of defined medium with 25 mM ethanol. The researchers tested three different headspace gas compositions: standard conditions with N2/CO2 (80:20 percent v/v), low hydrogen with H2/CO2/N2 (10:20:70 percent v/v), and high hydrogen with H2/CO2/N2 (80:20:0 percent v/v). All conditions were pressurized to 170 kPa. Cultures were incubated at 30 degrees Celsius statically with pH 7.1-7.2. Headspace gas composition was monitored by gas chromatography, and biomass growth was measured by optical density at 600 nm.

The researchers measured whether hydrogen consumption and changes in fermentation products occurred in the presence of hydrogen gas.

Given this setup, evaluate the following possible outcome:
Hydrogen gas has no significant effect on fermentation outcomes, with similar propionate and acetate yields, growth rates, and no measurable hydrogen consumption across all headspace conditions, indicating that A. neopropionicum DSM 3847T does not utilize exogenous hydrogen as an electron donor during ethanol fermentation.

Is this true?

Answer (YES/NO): YES